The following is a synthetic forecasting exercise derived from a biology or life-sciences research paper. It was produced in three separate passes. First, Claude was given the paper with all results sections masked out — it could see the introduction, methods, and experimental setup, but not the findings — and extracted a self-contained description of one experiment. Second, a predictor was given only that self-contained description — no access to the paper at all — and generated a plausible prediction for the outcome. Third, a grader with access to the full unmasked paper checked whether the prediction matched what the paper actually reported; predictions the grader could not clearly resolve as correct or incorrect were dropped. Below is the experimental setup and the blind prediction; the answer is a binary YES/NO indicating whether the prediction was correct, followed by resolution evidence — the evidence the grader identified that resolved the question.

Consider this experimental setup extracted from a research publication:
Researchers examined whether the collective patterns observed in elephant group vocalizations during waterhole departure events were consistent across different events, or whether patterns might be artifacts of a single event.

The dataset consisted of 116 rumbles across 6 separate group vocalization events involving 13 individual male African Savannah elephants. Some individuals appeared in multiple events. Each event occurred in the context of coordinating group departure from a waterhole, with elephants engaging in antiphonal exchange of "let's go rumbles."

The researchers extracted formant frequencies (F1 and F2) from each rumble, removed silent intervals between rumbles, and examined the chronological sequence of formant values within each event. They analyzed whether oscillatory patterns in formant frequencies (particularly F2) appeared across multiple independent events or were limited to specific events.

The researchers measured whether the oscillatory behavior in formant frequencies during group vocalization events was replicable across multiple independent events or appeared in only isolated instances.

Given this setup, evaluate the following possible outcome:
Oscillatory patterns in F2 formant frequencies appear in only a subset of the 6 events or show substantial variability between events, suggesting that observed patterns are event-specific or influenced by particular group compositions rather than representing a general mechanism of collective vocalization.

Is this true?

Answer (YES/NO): NO